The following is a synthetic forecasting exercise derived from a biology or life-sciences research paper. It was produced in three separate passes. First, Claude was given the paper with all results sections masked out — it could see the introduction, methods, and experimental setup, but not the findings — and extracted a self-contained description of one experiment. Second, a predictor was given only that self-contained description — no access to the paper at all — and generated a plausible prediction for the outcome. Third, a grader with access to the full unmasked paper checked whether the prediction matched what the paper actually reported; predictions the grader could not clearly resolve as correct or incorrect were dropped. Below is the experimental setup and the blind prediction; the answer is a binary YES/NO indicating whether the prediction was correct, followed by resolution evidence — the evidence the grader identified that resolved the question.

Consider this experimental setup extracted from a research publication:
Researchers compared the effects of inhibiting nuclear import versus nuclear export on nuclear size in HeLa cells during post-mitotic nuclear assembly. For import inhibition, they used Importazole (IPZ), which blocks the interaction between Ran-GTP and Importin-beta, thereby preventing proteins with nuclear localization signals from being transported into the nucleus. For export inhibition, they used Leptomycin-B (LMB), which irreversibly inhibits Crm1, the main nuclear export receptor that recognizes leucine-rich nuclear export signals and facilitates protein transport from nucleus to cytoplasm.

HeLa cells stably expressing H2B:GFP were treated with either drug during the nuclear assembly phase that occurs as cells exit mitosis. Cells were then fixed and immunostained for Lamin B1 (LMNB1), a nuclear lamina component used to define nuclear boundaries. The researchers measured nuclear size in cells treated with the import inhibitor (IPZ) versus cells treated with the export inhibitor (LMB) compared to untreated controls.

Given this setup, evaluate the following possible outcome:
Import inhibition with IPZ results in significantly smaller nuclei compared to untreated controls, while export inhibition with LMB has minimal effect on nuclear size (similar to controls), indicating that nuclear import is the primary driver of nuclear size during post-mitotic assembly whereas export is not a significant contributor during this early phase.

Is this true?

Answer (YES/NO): NO